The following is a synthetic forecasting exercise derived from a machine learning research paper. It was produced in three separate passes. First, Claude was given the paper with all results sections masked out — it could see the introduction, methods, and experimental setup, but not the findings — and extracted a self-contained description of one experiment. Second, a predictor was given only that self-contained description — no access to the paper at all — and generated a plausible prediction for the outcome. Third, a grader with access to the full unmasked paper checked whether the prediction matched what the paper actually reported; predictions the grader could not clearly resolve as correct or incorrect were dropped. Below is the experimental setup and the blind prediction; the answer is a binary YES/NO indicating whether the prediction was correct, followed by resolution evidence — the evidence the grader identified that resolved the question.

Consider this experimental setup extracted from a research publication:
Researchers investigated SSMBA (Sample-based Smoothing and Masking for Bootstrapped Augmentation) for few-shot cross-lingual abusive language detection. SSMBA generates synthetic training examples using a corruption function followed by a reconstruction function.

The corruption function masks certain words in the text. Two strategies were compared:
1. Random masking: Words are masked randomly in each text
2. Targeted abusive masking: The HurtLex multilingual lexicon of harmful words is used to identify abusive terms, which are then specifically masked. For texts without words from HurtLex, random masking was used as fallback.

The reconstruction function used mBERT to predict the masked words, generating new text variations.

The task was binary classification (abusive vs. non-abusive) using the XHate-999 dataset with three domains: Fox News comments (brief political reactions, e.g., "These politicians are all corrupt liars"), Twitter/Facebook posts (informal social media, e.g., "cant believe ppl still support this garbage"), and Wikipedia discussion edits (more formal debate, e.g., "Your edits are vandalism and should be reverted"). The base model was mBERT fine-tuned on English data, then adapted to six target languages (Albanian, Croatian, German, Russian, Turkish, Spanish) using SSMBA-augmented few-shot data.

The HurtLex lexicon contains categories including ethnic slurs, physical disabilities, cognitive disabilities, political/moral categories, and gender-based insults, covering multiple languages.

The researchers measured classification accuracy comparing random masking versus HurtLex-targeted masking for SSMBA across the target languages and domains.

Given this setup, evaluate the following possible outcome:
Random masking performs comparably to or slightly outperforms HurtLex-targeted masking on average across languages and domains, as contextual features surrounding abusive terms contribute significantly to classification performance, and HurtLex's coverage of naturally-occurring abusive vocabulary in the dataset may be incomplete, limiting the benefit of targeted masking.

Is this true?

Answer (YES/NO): YES